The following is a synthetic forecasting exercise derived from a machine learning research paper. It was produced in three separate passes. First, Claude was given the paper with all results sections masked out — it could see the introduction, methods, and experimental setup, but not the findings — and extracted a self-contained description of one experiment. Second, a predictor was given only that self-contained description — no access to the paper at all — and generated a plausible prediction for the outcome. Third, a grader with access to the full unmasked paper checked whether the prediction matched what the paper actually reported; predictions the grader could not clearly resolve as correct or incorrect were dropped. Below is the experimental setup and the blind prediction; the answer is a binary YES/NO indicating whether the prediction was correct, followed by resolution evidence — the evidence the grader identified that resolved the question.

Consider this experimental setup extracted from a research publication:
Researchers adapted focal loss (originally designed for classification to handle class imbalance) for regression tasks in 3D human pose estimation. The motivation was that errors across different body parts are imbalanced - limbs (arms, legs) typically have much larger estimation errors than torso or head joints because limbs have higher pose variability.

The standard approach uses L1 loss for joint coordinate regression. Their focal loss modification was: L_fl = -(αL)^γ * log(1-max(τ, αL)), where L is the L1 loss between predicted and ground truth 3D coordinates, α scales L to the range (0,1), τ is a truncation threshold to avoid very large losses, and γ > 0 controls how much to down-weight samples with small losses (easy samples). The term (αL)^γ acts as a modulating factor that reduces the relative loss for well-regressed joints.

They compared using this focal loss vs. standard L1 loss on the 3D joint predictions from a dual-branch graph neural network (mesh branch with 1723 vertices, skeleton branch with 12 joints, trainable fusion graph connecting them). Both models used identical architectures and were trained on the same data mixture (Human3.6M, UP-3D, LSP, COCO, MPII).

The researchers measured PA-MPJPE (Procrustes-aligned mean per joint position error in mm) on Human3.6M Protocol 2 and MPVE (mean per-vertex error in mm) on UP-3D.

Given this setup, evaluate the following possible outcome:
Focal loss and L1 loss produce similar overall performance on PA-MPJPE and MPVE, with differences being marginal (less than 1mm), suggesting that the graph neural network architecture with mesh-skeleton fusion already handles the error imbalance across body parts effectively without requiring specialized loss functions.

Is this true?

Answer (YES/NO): YES